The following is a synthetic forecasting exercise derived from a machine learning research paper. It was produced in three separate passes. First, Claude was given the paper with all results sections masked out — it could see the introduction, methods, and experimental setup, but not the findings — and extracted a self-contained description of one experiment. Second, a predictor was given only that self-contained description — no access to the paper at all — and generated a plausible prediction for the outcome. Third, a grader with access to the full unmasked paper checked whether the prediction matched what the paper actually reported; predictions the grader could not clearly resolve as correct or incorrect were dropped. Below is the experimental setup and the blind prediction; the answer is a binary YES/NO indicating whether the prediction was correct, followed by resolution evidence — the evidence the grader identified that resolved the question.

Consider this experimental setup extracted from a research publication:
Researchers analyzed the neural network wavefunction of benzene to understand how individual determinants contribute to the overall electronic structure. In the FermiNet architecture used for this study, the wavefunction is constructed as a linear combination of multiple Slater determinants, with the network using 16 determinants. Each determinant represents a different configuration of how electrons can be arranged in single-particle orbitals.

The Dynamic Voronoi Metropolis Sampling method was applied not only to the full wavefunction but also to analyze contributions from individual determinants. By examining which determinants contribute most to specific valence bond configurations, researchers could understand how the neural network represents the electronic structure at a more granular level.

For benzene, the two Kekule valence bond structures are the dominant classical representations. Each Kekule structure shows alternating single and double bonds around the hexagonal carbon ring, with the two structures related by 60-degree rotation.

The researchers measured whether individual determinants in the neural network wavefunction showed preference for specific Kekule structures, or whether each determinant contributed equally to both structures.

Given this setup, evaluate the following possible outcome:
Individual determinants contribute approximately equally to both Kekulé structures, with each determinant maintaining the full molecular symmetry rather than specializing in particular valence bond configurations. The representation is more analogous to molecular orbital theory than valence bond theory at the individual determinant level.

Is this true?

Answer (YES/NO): NO